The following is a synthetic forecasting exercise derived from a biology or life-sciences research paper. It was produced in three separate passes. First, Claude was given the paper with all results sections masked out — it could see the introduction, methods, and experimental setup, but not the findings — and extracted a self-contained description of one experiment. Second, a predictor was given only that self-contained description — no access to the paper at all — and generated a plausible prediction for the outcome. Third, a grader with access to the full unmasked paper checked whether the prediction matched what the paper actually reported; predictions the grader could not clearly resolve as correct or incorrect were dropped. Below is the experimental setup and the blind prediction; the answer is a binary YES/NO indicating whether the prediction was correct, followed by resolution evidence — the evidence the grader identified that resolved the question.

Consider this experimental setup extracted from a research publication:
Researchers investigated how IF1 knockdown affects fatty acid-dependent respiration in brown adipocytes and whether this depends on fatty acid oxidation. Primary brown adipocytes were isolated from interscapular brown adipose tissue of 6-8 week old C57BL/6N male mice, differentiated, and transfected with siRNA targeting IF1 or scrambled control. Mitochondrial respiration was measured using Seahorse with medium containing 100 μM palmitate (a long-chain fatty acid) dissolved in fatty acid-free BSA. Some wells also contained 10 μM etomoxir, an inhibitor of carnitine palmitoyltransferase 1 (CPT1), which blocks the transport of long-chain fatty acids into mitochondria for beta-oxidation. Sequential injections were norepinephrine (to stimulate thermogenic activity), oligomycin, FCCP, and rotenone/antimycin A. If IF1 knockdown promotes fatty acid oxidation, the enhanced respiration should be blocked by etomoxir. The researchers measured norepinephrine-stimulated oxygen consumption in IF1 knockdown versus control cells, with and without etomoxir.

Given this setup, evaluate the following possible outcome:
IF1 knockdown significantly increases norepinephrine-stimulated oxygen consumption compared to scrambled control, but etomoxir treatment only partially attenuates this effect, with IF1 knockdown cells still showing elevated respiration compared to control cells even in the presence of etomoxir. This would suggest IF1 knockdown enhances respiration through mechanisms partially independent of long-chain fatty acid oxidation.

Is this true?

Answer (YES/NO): NO